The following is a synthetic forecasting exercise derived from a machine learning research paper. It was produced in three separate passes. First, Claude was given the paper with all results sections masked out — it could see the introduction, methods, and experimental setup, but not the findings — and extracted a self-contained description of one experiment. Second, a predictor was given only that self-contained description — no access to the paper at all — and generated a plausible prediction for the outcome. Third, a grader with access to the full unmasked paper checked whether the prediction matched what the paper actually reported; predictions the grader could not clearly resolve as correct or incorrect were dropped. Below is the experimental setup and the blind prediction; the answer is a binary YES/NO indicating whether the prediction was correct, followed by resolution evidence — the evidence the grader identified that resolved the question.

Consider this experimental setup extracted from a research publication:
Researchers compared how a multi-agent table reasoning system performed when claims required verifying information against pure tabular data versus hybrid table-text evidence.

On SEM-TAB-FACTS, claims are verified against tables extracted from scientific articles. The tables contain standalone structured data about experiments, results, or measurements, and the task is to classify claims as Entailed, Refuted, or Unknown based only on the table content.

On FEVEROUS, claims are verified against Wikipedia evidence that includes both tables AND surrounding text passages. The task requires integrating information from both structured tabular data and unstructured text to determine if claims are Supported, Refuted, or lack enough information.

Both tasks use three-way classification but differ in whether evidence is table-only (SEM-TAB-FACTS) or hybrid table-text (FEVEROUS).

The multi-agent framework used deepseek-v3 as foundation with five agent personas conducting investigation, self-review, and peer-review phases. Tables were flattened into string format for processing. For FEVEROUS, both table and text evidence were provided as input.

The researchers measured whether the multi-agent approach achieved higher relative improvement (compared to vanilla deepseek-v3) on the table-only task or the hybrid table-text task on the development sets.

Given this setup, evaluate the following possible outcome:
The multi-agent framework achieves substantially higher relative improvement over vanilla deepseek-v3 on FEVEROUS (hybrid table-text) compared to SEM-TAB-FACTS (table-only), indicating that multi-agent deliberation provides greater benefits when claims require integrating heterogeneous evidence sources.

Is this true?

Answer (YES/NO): NO